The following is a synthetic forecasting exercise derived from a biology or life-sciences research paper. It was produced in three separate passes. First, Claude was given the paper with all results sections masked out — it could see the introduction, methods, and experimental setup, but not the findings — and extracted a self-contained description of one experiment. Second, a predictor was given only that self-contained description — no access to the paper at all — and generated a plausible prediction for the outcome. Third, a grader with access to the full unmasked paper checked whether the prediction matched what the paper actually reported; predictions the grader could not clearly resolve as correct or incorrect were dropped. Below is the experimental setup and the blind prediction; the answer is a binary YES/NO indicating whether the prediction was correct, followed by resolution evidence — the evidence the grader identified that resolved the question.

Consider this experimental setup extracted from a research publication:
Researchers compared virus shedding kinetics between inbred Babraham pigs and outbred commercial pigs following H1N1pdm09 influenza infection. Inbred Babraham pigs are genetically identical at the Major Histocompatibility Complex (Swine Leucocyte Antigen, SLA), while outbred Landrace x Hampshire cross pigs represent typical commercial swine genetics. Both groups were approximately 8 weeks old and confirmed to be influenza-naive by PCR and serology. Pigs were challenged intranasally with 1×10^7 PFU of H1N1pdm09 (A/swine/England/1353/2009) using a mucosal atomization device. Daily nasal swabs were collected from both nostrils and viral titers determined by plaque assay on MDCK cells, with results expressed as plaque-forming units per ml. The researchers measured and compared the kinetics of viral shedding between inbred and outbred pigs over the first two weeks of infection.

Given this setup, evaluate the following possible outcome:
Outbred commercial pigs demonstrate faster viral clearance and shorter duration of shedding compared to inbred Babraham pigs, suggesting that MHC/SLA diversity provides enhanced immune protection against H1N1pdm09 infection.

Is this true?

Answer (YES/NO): NO